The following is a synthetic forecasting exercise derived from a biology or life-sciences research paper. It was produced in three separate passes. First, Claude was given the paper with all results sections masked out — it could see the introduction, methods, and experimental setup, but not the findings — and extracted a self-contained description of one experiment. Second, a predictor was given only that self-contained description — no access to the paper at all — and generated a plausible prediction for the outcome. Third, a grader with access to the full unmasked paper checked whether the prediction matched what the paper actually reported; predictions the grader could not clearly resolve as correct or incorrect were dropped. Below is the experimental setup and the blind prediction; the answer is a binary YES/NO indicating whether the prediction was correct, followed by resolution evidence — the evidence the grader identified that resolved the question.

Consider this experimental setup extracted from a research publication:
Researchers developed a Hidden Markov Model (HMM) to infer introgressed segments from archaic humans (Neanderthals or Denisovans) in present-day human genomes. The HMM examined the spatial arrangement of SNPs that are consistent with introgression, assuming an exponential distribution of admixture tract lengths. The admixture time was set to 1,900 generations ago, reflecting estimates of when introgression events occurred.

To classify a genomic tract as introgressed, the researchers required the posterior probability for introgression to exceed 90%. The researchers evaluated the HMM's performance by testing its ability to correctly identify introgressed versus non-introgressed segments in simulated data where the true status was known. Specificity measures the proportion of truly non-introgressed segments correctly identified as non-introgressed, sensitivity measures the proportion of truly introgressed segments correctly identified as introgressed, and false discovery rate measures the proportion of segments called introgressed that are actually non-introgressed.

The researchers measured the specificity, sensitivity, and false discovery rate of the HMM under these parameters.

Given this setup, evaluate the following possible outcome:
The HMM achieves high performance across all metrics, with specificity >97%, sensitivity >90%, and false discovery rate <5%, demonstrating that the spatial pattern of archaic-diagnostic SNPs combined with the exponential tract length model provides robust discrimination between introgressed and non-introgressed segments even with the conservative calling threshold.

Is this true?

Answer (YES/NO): NO